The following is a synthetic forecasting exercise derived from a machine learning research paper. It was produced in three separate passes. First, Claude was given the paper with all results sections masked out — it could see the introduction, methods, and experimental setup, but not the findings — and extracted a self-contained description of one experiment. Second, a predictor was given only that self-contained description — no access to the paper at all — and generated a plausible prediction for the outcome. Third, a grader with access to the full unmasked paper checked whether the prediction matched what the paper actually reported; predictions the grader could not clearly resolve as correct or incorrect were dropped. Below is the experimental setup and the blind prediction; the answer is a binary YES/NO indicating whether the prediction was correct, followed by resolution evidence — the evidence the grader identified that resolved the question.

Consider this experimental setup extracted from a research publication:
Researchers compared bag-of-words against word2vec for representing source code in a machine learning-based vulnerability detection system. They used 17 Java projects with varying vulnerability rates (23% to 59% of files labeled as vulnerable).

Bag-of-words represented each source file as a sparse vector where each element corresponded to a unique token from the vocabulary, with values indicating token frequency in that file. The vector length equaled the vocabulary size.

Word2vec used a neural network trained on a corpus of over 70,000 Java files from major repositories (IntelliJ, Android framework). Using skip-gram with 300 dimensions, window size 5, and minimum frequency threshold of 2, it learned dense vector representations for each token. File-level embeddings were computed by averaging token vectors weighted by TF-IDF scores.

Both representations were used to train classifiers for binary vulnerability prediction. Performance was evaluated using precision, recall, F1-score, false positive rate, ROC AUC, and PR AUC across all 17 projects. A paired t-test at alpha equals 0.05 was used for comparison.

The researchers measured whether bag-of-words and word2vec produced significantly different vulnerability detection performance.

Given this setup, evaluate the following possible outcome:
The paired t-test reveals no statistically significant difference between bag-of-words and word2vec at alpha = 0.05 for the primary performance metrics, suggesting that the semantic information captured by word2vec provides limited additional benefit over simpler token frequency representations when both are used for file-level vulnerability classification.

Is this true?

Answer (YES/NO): NO